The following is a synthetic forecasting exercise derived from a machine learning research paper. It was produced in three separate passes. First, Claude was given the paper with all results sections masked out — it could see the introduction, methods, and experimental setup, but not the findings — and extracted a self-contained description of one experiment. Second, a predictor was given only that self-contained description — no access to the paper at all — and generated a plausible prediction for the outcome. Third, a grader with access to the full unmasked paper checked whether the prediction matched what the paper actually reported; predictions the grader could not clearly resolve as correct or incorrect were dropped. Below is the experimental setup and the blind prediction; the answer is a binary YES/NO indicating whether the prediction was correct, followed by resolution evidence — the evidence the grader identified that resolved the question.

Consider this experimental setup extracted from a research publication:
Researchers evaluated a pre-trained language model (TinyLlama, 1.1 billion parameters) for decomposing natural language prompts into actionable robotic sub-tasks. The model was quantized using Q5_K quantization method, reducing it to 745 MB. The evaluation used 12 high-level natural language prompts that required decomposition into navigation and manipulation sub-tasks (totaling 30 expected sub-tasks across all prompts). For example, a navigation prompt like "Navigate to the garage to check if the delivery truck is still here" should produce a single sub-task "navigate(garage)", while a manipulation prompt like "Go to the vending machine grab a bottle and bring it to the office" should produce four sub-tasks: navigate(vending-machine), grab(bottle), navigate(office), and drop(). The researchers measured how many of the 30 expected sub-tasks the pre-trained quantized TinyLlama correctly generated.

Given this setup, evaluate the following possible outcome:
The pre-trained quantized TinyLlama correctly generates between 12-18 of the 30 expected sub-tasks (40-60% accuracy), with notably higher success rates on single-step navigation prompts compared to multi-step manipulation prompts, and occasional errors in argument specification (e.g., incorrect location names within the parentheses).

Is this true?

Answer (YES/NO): NO